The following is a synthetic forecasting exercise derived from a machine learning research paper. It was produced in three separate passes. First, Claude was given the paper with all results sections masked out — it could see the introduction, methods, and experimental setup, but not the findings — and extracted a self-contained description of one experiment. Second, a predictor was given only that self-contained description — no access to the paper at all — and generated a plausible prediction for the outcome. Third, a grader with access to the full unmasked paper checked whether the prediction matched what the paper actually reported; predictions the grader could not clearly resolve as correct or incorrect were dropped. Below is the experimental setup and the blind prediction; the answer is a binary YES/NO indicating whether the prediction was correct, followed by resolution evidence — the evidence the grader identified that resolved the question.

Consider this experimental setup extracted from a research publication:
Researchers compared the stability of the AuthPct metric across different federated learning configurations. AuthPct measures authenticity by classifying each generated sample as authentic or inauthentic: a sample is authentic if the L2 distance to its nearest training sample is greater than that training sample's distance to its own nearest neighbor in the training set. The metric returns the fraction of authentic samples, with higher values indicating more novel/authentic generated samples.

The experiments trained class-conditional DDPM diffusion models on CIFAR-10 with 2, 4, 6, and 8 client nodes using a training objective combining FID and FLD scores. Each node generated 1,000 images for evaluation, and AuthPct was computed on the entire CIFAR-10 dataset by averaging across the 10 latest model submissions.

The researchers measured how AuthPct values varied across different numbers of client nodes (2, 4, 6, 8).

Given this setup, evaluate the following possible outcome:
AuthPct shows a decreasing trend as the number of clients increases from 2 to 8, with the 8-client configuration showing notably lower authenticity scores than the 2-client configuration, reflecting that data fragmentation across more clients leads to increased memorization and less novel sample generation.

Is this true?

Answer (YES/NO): NO